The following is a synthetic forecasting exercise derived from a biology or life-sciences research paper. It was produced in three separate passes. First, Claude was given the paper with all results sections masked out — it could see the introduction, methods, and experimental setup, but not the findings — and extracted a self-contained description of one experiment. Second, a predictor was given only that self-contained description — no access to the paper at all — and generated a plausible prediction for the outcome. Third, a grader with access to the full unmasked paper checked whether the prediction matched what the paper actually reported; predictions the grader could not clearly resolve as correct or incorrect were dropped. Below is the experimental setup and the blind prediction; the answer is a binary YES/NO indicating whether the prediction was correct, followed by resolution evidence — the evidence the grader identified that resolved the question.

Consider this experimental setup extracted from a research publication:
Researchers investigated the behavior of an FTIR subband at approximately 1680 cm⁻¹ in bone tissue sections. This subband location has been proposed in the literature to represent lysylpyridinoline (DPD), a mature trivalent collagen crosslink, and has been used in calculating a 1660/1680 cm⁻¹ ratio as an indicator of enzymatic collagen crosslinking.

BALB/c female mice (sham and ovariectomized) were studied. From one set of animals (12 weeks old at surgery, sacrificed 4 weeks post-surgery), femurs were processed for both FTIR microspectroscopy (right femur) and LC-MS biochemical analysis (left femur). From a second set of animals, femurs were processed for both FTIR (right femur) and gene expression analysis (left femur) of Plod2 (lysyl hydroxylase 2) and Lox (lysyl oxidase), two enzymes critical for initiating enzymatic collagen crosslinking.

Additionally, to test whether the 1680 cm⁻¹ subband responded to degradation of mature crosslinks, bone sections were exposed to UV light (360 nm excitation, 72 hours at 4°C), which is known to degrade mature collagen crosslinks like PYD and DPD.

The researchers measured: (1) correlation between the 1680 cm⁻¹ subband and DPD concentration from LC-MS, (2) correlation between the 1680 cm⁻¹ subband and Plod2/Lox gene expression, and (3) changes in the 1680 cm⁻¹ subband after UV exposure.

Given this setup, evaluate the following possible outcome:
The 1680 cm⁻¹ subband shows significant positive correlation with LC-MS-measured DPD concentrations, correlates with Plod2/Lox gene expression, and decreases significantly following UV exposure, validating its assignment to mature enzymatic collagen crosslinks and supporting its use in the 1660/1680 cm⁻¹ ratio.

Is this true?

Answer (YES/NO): NO